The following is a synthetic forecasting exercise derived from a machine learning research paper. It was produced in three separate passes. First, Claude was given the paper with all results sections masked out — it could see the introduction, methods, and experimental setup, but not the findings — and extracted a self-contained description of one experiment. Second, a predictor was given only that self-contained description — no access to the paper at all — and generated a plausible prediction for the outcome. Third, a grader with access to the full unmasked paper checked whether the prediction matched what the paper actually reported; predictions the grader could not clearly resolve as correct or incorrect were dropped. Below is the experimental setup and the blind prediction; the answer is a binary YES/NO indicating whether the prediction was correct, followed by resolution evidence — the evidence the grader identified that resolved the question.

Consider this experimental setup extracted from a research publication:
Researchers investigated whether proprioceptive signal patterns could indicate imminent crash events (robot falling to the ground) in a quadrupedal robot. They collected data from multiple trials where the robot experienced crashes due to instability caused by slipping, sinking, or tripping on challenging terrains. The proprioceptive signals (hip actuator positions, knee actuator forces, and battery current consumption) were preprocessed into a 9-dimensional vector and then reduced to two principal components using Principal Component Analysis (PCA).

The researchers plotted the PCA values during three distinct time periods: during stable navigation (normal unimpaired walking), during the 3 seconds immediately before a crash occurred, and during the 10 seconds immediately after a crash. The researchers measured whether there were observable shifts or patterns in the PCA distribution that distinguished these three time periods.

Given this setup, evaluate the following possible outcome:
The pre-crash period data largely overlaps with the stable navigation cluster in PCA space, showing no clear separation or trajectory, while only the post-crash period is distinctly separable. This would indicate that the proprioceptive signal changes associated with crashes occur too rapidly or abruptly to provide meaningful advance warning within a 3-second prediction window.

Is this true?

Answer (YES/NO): NO